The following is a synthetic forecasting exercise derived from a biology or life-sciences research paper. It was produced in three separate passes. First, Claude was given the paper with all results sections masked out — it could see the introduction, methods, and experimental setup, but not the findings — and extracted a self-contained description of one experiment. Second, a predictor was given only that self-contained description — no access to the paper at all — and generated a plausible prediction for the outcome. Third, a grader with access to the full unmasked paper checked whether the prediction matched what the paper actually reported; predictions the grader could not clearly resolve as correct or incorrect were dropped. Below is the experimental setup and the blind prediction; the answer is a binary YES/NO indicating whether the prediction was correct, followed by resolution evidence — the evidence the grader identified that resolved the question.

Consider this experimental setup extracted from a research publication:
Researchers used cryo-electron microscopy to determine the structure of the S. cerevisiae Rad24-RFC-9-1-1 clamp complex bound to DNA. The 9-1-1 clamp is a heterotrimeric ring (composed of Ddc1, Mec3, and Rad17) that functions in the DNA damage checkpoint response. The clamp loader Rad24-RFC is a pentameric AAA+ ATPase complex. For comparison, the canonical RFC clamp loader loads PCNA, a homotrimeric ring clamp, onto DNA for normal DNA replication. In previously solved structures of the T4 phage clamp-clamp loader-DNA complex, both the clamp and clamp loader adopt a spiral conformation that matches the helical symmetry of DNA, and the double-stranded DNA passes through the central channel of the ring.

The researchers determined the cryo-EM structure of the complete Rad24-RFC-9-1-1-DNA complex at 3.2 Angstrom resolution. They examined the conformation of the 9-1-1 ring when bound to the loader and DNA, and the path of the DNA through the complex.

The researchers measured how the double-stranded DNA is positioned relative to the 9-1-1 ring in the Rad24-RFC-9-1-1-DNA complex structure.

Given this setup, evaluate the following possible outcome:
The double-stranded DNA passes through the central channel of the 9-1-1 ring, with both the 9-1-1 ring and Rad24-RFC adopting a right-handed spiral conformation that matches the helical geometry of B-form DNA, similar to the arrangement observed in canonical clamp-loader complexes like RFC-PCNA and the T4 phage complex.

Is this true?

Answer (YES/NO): NO